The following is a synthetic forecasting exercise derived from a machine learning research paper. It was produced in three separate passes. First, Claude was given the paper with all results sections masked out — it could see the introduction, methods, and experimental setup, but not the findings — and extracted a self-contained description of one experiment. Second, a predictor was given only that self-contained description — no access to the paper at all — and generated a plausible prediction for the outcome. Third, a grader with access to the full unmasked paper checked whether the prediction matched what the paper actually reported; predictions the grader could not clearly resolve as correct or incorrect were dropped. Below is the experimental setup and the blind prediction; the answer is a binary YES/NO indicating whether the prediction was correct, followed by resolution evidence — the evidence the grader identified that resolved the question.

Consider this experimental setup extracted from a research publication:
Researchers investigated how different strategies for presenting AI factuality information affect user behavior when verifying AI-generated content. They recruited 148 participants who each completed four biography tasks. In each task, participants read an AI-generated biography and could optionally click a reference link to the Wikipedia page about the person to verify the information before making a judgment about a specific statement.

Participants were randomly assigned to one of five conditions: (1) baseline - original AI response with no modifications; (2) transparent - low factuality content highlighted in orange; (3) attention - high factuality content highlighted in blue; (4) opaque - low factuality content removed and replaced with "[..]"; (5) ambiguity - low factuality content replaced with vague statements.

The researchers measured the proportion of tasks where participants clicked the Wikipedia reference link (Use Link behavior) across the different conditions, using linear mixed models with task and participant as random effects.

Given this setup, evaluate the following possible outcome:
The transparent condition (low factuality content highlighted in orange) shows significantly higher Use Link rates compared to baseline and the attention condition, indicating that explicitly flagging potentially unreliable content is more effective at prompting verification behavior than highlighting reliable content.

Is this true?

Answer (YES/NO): NO